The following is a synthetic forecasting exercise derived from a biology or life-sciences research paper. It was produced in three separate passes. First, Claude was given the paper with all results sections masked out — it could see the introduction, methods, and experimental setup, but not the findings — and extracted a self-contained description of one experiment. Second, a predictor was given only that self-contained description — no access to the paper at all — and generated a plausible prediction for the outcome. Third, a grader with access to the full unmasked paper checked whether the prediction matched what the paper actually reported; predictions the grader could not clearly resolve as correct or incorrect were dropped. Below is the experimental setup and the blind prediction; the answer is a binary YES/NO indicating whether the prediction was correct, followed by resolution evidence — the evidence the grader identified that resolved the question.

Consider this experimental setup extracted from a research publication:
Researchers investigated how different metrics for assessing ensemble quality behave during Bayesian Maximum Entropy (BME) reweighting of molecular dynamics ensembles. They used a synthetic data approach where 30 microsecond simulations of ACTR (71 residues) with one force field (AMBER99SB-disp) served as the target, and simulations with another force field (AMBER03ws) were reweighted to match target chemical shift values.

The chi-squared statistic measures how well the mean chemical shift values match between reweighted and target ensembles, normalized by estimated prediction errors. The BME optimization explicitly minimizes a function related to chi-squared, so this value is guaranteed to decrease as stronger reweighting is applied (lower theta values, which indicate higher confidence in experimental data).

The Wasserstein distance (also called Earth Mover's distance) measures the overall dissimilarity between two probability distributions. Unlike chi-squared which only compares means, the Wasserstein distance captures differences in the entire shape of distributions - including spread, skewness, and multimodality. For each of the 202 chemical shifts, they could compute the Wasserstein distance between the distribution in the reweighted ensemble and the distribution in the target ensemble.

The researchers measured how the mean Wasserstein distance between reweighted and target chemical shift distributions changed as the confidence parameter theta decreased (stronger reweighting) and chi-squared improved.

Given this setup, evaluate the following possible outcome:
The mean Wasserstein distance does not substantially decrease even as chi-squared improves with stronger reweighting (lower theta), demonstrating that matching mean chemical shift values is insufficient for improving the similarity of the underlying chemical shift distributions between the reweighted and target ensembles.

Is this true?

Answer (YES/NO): NO